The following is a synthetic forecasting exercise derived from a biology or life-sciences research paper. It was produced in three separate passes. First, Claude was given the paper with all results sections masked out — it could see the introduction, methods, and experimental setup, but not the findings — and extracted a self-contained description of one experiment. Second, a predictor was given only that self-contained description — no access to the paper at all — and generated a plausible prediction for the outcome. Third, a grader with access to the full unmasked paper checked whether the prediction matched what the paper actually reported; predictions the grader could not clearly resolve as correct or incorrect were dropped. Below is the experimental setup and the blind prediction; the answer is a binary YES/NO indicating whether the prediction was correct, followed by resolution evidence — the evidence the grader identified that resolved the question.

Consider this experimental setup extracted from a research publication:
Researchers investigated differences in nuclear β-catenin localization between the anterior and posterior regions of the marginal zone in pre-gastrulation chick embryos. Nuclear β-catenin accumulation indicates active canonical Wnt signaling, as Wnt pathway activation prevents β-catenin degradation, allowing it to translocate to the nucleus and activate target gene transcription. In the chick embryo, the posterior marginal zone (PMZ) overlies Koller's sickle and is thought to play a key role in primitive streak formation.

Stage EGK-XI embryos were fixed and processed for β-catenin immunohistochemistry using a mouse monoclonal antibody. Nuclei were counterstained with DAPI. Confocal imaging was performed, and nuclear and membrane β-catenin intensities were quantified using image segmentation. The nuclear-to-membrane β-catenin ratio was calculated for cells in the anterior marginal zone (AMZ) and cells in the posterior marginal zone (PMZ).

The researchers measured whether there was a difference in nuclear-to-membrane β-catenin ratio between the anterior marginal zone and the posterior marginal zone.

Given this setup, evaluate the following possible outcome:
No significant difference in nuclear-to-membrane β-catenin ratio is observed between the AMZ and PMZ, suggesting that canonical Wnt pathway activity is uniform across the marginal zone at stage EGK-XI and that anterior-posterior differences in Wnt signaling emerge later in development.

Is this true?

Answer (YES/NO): NO